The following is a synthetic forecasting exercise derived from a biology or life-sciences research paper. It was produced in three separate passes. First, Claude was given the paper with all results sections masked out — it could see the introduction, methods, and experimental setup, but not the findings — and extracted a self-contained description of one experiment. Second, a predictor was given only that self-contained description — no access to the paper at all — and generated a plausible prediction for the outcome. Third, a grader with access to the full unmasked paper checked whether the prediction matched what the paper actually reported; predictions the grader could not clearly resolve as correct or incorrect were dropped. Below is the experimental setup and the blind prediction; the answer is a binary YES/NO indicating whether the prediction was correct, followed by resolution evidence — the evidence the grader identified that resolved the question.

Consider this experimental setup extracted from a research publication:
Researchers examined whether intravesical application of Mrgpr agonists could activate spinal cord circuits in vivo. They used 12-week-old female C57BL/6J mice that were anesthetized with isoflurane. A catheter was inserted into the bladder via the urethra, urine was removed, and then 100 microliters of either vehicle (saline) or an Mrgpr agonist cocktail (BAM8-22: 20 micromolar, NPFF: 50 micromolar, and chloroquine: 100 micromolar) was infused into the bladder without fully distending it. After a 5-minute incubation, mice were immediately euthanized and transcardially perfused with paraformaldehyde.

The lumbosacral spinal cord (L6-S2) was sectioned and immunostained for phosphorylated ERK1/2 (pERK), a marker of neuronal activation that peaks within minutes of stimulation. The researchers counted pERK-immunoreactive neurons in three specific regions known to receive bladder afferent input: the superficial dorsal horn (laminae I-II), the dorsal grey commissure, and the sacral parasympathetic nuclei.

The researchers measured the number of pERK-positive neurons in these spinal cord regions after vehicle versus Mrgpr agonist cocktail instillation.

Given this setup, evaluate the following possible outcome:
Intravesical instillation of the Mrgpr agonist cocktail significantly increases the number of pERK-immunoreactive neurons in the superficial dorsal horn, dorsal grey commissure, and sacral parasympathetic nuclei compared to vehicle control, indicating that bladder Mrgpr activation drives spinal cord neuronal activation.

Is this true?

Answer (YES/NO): YES